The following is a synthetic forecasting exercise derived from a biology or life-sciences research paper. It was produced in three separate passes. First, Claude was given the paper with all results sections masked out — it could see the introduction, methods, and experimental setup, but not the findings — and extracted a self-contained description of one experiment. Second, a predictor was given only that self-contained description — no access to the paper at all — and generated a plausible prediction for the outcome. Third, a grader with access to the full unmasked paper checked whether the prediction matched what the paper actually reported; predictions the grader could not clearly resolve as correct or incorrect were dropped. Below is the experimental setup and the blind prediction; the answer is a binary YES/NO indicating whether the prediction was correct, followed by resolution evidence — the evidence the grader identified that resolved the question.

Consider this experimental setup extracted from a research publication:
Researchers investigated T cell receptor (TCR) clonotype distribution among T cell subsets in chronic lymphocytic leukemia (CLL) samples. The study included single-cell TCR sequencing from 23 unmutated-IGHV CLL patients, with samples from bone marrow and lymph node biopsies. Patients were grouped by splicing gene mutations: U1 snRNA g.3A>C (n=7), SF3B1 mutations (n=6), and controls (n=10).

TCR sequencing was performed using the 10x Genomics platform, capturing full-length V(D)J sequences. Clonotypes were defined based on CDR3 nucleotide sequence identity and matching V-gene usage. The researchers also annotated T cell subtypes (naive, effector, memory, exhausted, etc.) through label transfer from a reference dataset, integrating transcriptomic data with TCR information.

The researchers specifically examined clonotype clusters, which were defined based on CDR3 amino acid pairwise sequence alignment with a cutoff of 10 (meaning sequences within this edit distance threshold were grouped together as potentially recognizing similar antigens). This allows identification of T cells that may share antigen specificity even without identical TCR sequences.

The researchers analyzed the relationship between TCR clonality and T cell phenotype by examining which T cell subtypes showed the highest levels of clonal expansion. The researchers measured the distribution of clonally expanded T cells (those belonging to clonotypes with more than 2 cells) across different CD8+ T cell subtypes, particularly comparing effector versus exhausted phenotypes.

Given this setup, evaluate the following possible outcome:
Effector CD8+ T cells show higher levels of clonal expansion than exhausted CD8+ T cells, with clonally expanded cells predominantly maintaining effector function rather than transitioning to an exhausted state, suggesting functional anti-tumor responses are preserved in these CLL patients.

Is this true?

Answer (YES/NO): NO